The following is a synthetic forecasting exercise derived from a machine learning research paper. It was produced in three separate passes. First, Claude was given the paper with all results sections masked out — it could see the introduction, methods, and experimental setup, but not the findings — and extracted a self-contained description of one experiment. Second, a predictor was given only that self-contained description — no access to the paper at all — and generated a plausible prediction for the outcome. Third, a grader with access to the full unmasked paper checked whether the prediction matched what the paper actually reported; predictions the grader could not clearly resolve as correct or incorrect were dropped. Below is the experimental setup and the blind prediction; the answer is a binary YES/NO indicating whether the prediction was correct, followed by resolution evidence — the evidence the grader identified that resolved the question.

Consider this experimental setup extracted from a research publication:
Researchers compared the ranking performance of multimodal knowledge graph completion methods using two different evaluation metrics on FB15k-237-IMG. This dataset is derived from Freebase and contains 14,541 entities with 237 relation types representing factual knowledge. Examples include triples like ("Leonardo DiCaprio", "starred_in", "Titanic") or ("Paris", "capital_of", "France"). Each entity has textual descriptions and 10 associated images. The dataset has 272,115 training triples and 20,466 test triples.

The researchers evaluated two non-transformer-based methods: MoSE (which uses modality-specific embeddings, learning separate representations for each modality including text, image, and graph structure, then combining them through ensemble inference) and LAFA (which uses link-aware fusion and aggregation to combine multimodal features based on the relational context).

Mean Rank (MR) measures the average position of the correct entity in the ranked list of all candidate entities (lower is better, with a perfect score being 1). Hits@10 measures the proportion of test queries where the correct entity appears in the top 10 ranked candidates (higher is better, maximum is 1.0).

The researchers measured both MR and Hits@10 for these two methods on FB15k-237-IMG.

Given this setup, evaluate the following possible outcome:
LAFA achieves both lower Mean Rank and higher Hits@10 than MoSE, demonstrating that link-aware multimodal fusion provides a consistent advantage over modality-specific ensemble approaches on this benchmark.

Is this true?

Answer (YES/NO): NO